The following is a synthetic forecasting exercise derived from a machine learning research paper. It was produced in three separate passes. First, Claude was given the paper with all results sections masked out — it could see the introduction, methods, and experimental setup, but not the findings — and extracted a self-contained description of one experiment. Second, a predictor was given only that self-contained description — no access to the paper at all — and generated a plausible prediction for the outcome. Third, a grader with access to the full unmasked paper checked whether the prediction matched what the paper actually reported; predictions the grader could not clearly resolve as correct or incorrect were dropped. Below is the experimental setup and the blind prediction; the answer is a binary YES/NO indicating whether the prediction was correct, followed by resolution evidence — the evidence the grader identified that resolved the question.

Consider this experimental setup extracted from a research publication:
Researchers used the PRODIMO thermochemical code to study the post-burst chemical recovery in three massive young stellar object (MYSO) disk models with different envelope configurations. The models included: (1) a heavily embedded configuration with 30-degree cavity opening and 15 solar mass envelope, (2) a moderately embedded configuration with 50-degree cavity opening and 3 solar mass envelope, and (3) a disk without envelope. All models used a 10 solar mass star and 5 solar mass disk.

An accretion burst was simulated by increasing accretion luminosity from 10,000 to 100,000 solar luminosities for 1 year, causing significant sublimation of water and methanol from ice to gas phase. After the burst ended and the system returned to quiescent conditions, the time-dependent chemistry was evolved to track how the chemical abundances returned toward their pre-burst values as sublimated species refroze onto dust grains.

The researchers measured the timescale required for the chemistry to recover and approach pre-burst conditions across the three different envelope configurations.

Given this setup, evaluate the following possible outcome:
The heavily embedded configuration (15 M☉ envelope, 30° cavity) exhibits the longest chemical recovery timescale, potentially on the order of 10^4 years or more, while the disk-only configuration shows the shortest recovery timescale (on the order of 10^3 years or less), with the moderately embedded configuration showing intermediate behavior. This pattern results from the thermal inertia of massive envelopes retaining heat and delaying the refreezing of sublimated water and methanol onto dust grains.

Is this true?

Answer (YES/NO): NO